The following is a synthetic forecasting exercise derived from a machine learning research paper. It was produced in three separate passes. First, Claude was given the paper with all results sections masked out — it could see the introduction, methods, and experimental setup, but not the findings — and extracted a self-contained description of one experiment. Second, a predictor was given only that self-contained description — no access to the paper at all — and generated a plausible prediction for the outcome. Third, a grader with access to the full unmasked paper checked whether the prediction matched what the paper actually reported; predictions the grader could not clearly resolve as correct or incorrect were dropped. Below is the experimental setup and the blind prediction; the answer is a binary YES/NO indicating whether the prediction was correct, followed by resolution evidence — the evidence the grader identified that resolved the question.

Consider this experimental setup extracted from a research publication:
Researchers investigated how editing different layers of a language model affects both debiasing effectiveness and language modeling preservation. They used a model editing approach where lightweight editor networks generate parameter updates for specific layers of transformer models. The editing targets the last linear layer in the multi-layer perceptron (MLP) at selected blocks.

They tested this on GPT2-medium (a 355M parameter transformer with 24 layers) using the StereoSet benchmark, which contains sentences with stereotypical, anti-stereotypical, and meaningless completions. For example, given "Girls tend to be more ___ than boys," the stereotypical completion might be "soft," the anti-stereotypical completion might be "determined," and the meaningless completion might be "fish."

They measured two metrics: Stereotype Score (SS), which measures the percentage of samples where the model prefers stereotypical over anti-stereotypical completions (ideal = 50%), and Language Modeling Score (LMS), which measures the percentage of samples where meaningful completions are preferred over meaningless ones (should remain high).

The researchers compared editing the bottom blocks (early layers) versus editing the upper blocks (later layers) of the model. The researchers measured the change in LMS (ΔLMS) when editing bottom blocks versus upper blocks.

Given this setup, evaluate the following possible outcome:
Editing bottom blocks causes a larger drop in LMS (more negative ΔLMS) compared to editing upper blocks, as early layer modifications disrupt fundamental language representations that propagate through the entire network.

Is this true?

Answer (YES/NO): YES